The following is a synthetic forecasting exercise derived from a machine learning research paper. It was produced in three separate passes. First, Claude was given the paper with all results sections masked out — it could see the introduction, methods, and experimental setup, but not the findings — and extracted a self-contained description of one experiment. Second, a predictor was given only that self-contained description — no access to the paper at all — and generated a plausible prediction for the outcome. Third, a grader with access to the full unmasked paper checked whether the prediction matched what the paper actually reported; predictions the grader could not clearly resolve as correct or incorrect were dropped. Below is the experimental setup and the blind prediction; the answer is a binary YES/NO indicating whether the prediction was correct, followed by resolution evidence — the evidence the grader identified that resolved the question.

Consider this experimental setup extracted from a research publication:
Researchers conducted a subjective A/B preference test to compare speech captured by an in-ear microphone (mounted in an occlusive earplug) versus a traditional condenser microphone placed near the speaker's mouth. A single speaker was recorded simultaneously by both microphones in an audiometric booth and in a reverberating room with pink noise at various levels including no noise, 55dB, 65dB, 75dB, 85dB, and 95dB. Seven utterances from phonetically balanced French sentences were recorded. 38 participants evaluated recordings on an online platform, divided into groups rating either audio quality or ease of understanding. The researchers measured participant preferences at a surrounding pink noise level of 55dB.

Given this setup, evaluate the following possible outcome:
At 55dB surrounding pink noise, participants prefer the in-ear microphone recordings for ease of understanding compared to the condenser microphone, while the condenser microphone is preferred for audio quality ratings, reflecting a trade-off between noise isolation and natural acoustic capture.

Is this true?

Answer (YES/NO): NO